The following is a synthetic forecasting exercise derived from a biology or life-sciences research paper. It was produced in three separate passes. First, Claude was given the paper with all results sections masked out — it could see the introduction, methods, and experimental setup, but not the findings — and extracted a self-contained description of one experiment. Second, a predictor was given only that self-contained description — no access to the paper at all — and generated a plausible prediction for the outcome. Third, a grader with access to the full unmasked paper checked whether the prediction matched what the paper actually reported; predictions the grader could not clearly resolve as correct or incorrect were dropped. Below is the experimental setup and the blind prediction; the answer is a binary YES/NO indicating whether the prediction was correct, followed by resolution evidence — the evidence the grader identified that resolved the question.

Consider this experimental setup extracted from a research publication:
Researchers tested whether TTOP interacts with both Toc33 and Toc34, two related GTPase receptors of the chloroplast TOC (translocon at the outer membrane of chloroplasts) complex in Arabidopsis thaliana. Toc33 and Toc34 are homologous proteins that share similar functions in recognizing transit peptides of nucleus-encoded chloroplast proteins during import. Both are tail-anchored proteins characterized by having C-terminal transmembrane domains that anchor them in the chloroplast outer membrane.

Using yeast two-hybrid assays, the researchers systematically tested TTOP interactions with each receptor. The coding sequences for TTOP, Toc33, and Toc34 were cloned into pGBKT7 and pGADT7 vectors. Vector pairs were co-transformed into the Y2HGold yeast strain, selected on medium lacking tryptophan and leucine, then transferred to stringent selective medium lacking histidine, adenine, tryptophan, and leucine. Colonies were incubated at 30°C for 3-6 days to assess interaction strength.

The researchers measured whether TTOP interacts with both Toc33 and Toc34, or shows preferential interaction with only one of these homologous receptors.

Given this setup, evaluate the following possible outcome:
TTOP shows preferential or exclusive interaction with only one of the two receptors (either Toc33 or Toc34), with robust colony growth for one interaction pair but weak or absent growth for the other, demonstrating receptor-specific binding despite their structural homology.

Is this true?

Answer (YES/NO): NO